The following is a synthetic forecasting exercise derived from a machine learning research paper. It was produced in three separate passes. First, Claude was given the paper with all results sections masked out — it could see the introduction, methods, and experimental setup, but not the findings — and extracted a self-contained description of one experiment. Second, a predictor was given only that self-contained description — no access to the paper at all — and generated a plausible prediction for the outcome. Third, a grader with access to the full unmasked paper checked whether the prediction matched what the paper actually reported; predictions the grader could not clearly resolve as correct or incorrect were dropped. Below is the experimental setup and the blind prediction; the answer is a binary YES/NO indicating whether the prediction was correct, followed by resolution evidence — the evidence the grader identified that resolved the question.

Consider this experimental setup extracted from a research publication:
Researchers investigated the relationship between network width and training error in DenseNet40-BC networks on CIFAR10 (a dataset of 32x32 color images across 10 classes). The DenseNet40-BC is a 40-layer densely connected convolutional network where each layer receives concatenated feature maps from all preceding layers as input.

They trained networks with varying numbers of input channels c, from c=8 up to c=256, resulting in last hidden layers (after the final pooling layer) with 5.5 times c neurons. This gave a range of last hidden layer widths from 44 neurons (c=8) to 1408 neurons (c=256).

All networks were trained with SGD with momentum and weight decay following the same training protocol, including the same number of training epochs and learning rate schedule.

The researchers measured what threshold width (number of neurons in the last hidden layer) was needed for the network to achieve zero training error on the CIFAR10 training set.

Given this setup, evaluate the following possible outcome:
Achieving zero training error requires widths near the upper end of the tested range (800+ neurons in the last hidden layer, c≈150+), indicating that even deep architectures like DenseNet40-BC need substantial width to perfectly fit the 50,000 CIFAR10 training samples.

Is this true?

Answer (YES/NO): NO